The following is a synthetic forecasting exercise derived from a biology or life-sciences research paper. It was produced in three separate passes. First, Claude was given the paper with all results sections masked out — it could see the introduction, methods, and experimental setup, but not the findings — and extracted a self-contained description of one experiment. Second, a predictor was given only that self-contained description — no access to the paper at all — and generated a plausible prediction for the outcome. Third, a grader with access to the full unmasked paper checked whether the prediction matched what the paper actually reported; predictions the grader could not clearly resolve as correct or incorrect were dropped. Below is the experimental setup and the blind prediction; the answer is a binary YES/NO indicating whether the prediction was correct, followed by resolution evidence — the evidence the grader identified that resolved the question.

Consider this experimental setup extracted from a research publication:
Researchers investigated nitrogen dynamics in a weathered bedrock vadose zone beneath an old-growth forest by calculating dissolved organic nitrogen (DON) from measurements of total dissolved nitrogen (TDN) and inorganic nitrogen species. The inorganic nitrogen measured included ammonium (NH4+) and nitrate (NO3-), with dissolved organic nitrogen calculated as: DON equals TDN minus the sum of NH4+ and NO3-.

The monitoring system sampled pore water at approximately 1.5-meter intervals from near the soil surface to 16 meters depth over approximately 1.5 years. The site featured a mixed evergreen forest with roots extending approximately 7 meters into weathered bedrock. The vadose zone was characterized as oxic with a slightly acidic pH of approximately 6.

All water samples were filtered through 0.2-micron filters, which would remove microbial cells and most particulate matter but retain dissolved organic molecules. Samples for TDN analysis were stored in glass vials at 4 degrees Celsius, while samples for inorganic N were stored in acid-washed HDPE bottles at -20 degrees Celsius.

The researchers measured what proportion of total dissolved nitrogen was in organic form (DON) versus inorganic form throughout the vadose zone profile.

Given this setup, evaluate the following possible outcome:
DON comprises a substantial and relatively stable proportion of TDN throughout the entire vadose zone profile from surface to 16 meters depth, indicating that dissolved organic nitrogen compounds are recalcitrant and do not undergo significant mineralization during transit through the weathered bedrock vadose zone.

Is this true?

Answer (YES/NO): NO